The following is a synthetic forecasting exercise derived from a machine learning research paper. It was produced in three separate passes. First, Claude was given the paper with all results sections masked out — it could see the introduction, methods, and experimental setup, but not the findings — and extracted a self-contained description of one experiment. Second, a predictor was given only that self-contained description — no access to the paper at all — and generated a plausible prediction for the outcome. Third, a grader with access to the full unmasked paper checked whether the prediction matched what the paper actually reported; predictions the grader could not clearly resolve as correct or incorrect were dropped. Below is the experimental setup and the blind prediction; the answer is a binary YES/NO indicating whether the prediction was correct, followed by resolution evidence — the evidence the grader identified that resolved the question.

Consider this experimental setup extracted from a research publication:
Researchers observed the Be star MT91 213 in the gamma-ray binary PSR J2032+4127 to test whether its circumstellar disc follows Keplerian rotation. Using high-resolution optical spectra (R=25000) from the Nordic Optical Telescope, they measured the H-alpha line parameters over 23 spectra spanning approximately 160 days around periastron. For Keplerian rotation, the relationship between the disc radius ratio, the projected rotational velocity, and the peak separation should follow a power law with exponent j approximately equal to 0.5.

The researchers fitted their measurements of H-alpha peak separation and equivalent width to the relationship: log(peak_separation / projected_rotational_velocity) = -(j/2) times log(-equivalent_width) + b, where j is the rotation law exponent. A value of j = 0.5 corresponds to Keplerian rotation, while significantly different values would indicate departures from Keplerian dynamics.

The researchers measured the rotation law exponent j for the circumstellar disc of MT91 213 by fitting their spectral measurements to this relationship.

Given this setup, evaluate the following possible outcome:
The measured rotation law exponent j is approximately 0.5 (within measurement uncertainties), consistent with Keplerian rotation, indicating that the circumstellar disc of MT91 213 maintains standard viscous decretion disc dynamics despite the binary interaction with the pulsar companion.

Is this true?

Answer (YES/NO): YES